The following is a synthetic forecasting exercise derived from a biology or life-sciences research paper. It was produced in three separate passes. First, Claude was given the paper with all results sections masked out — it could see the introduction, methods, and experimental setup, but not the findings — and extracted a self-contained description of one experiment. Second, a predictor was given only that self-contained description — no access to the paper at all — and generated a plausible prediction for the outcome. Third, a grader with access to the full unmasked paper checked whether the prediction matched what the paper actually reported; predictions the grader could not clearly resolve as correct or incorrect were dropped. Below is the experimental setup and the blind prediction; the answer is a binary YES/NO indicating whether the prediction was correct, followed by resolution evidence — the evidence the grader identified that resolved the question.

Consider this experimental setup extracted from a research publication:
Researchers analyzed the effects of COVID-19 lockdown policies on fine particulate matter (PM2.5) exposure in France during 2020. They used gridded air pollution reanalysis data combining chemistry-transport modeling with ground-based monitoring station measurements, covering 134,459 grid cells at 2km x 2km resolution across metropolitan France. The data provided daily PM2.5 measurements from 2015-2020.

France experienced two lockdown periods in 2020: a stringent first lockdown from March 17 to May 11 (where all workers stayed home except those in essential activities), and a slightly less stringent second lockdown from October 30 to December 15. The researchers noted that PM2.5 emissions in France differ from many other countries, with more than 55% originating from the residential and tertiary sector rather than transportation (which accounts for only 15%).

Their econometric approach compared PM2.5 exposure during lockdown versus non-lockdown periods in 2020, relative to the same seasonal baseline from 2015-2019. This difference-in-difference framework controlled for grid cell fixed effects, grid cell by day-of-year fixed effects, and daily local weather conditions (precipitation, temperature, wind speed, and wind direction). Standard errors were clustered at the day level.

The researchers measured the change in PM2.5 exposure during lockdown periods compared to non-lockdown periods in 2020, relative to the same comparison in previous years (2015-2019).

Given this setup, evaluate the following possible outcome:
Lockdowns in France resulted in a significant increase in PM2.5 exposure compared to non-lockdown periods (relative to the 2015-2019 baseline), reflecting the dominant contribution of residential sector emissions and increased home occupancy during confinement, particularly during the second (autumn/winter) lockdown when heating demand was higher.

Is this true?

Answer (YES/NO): NO